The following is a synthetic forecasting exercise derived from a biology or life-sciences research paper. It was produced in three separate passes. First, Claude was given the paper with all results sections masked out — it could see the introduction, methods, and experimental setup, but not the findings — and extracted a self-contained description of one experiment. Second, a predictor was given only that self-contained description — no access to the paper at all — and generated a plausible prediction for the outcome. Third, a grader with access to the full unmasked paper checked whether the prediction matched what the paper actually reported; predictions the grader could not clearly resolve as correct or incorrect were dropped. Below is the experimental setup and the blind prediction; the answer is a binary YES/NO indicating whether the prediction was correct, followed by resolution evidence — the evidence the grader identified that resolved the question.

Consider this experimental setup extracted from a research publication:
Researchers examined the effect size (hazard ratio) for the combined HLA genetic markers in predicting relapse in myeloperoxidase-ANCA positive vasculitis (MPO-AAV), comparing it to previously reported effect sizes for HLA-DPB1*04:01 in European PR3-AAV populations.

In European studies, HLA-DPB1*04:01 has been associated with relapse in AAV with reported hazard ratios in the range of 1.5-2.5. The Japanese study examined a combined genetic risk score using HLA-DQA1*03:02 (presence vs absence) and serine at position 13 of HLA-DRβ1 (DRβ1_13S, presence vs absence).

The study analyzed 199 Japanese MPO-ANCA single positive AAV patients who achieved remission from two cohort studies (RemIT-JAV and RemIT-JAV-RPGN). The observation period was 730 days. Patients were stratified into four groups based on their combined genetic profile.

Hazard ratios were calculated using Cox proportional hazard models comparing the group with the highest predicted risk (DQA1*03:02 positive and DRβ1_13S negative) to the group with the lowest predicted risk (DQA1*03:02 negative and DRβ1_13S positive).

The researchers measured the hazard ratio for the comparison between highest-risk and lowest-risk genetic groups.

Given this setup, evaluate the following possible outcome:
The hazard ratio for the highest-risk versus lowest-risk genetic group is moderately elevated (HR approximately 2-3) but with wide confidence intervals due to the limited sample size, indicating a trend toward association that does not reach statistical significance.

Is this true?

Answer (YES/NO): NO